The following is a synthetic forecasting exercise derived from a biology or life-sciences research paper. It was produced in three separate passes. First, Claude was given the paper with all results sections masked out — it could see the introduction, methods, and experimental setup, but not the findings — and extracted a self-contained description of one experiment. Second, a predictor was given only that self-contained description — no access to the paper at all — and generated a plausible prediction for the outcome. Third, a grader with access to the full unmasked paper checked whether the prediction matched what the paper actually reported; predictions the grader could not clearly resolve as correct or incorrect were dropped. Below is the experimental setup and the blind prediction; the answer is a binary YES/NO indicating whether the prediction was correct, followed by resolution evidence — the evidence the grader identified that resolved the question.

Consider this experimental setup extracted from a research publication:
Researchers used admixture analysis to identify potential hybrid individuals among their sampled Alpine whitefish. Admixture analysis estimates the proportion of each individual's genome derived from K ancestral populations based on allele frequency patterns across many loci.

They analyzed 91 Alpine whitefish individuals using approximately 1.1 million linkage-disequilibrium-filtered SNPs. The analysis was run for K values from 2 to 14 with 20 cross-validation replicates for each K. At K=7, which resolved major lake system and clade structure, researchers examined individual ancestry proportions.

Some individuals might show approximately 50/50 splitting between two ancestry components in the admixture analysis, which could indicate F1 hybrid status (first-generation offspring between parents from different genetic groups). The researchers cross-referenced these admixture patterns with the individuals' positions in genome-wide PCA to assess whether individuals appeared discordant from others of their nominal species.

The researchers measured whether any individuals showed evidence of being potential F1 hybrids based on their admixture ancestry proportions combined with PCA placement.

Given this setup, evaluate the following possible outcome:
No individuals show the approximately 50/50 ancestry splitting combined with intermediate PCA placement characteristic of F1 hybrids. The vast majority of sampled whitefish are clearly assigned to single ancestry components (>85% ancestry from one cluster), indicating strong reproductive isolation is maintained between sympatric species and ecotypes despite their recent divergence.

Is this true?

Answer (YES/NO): NO